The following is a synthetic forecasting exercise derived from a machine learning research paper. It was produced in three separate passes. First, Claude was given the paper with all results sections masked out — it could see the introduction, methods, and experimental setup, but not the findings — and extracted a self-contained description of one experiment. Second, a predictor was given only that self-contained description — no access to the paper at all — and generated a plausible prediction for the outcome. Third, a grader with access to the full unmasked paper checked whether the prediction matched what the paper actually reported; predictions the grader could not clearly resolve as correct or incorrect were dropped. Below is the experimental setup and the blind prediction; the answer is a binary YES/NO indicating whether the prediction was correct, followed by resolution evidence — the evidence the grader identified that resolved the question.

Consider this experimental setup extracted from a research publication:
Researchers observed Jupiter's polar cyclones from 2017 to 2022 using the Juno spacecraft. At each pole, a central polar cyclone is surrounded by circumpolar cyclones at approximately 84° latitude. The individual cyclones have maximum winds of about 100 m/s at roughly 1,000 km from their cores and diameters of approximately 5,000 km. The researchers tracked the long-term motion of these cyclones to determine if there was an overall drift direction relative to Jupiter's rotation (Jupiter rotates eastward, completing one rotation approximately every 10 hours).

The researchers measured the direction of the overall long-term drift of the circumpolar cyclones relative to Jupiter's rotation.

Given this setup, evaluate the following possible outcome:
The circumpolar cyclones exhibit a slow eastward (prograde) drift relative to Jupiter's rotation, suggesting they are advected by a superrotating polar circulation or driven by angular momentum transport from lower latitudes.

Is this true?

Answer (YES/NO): NO